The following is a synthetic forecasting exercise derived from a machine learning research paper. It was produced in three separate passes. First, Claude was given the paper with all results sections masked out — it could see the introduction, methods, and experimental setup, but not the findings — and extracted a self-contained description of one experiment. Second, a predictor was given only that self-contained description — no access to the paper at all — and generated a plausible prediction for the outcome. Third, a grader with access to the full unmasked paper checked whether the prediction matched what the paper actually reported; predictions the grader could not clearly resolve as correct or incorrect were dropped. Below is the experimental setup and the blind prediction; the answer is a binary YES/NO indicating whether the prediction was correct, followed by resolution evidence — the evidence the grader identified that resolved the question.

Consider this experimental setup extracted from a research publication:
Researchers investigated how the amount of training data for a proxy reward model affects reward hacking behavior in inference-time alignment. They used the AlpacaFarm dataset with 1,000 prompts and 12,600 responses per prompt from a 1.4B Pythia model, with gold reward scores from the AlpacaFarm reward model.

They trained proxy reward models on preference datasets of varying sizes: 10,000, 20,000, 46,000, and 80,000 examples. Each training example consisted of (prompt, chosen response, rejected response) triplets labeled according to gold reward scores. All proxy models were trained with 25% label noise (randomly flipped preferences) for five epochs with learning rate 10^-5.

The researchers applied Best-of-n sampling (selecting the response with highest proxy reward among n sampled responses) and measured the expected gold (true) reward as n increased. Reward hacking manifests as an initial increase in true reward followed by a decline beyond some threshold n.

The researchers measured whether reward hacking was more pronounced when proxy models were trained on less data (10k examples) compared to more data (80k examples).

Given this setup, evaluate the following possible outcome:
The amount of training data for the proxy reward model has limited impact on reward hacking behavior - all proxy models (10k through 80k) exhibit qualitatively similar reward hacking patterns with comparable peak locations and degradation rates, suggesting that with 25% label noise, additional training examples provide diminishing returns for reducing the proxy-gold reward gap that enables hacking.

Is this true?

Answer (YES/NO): NO